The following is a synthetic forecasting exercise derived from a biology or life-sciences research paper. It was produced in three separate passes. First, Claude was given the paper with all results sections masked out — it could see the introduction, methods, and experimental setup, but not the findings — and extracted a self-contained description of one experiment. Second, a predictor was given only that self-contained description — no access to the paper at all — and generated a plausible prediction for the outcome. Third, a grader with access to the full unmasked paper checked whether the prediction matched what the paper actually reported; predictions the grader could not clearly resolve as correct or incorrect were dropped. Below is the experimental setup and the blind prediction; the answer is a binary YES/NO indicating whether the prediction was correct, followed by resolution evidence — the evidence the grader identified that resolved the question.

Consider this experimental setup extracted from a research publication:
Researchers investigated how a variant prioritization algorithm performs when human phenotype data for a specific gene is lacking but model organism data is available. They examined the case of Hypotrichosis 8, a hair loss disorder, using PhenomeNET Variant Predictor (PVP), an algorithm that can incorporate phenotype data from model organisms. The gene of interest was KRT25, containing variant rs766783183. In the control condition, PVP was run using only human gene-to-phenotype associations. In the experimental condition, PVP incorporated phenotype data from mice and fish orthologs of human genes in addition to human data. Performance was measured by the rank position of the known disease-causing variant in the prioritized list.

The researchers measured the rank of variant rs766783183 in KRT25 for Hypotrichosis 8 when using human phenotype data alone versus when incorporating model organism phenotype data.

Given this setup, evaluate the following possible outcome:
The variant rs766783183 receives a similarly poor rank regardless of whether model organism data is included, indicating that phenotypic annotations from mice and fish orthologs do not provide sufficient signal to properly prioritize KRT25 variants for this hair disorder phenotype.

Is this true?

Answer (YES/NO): NO